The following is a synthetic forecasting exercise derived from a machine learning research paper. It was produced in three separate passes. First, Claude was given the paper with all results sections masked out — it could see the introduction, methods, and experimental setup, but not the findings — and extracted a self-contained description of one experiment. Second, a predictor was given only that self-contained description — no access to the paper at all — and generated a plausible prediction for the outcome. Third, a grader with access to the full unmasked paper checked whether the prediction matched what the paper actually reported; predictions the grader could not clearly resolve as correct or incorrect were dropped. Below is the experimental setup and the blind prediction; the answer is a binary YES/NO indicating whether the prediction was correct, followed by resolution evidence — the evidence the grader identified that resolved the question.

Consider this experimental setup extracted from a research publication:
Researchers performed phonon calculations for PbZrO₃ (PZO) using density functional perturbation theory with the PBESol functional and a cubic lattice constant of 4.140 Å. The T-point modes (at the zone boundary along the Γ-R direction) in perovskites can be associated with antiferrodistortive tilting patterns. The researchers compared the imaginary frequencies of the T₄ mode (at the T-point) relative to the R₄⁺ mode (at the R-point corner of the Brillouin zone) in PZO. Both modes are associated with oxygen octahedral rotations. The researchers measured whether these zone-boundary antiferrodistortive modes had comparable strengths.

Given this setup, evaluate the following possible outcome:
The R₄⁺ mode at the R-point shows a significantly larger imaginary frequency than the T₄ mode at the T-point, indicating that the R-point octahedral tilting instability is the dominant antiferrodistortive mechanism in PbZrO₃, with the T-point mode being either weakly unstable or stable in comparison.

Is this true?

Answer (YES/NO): NO